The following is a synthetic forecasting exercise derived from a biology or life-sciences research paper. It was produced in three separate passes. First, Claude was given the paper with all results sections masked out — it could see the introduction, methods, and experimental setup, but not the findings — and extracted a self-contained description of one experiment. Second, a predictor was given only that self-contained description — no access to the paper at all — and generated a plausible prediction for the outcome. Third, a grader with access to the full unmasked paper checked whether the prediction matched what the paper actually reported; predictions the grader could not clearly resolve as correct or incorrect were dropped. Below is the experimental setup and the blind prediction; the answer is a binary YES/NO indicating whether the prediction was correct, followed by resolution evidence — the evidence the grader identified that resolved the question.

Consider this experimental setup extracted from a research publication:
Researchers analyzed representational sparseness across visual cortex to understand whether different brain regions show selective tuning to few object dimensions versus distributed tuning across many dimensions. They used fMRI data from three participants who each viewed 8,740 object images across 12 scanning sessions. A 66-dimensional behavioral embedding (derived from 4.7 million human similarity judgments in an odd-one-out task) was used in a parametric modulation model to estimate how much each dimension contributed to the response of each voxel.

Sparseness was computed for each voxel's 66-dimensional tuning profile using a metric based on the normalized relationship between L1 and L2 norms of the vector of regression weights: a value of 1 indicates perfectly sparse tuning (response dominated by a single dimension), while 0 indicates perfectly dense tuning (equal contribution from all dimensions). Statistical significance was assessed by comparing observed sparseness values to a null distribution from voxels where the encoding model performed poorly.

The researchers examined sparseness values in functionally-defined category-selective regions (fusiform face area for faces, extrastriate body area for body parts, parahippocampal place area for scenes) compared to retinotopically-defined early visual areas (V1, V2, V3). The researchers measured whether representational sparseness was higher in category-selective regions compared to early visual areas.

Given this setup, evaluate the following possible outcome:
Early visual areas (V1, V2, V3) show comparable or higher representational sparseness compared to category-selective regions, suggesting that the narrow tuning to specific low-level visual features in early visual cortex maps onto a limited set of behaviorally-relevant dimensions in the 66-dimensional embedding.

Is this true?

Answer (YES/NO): NO